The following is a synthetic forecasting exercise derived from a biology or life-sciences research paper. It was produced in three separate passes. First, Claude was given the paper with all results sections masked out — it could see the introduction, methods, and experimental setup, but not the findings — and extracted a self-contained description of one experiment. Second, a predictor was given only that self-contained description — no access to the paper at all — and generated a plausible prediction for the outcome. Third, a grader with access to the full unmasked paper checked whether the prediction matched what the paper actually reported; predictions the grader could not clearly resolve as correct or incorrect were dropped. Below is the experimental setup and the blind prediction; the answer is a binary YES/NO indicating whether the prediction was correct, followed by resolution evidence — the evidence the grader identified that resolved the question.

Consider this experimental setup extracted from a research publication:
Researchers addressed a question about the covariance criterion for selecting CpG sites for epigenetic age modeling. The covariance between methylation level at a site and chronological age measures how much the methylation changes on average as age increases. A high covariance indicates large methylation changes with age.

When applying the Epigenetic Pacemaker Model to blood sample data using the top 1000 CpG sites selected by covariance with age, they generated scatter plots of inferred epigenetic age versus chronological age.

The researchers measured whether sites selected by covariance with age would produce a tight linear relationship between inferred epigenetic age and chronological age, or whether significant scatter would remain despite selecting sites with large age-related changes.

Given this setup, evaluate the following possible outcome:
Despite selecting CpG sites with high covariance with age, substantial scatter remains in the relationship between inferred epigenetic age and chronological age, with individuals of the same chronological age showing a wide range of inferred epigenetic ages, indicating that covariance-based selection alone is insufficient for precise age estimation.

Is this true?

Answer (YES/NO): YES